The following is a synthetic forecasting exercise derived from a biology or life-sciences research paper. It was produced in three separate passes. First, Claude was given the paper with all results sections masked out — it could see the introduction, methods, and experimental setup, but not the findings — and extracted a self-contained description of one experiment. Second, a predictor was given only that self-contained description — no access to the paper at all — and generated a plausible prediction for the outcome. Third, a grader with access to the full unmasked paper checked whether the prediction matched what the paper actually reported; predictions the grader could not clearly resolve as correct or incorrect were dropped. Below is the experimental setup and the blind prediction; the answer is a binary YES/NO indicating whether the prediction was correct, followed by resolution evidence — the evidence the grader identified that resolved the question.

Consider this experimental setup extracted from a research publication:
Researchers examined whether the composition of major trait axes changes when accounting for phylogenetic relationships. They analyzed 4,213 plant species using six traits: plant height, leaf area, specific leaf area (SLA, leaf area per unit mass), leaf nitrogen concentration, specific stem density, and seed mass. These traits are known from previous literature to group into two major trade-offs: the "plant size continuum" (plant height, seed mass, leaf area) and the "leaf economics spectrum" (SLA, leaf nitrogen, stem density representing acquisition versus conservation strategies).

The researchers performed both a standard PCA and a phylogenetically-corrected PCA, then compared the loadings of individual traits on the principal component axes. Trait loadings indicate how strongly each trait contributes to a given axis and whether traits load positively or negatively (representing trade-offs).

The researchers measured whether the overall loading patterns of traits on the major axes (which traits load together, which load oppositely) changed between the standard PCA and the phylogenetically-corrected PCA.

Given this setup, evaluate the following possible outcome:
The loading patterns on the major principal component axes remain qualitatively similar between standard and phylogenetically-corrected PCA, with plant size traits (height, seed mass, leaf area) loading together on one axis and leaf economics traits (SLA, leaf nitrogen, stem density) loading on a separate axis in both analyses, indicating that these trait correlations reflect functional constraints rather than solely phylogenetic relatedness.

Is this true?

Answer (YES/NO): YES